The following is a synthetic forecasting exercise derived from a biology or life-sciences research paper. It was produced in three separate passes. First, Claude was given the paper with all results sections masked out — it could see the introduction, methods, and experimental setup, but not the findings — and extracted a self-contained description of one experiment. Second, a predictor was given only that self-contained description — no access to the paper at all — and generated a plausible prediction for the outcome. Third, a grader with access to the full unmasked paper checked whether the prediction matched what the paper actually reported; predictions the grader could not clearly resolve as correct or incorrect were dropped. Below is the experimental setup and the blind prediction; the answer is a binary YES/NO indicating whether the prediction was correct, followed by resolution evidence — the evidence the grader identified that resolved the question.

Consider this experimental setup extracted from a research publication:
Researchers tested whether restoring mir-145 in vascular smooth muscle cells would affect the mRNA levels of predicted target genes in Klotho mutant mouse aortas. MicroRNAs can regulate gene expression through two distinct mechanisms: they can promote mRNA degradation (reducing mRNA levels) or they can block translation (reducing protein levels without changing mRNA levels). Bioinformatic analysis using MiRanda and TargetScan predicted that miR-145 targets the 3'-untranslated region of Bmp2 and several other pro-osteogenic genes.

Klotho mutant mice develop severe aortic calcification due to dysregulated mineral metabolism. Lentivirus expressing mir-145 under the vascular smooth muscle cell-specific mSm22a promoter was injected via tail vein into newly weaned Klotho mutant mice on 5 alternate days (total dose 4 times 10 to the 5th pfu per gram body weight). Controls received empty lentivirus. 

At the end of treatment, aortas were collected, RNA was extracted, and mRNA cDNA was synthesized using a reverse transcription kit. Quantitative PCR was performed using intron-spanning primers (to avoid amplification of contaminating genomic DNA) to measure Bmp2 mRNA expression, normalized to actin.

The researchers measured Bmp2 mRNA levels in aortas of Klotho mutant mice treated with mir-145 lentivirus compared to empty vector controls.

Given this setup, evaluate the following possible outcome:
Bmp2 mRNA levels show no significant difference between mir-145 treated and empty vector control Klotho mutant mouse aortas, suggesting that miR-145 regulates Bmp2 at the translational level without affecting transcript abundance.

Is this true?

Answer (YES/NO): NO